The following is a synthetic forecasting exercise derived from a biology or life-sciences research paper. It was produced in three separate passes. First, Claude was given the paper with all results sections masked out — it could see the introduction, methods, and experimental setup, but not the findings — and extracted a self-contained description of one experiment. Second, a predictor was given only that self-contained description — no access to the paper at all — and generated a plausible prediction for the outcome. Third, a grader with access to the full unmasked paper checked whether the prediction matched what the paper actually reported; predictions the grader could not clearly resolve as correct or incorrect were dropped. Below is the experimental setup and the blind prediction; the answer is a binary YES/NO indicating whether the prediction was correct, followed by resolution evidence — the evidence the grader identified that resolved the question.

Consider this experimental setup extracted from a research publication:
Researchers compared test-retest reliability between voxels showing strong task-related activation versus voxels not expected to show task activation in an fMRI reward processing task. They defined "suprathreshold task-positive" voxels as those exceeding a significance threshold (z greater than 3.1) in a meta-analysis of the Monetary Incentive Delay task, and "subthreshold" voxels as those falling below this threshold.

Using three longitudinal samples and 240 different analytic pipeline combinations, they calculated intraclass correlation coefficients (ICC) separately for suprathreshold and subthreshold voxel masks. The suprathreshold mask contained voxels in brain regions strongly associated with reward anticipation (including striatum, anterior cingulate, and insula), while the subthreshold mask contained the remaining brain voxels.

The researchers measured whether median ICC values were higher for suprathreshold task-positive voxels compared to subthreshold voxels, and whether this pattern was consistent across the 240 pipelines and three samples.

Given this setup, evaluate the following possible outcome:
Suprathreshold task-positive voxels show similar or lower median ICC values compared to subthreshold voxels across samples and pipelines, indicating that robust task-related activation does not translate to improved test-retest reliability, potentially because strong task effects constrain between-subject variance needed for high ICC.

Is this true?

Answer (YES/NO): NO